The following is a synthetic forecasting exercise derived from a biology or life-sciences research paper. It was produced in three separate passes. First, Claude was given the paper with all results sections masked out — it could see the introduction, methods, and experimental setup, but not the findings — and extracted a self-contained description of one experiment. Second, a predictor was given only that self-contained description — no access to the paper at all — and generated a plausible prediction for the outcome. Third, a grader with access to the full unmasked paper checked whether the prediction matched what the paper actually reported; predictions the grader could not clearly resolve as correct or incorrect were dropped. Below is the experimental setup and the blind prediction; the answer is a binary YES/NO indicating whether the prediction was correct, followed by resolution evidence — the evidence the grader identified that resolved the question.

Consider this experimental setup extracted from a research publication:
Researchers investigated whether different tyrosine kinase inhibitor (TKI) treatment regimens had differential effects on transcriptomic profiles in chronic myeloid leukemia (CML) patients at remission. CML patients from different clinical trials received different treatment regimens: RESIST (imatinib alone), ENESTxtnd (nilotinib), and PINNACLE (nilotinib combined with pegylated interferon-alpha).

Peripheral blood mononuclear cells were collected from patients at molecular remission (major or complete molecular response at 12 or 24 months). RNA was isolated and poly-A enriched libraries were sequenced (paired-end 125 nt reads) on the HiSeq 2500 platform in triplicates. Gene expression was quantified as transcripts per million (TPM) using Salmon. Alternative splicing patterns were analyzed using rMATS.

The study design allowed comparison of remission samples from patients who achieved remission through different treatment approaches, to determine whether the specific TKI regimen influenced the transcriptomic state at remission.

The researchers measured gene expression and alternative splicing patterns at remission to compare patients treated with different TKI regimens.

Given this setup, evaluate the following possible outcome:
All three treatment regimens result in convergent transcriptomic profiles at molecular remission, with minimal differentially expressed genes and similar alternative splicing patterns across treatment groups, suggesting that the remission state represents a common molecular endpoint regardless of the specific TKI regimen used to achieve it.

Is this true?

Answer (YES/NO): YES